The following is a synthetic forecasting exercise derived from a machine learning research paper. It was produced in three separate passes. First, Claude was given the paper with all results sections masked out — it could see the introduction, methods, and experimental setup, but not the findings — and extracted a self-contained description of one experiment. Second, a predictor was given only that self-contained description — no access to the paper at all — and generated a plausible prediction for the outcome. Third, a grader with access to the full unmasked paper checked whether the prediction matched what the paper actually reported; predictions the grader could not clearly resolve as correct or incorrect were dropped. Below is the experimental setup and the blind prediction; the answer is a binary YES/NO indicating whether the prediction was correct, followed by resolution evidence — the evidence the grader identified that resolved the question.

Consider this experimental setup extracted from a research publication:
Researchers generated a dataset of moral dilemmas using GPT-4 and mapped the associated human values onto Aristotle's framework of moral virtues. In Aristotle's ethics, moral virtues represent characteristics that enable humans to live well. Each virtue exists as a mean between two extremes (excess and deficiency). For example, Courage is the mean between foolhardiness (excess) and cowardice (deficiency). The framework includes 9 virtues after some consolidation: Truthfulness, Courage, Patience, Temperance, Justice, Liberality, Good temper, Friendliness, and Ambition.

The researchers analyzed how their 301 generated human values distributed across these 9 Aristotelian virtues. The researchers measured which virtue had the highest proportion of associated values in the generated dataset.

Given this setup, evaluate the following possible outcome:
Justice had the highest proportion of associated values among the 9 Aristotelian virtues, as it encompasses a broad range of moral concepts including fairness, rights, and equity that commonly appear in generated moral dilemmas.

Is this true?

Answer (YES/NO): NO